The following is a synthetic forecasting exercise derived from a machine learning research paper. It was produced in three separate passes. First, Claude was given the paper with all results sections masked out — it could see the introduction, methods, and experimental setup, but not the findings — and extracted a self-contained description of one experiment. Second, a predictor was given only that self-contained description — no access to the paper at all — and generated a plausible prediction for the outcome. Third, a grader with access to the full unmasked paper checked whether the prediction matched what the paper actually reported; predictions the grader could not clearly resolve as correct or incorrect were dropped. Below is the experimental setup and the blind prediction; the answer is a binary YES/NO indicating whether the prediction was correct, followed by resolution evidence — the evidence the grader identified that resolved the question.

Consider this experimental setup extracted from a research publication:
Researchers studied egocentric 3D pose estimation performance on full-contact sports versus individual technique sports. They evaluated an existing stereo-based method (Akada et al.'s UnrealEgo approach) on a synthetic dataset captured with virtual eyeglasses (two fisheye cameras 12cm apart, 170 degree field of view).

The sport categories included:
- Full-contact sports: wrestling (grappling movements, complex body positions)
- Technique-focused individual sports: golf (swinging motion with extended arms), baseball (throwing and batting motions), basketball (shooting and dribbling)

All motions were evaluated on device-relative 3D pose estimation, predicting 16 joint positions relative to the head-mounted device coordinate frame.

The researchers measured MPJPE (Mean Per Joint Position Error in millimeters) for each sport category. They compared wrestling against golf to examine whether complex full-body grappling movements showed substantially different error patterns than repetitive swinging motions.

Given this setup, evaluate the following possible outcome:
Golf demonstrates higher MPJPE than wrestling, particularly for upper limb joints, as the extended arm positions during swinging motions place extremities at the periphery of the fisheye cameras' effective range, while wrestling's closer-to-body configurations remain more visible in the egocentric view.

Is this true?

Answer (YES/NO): NO